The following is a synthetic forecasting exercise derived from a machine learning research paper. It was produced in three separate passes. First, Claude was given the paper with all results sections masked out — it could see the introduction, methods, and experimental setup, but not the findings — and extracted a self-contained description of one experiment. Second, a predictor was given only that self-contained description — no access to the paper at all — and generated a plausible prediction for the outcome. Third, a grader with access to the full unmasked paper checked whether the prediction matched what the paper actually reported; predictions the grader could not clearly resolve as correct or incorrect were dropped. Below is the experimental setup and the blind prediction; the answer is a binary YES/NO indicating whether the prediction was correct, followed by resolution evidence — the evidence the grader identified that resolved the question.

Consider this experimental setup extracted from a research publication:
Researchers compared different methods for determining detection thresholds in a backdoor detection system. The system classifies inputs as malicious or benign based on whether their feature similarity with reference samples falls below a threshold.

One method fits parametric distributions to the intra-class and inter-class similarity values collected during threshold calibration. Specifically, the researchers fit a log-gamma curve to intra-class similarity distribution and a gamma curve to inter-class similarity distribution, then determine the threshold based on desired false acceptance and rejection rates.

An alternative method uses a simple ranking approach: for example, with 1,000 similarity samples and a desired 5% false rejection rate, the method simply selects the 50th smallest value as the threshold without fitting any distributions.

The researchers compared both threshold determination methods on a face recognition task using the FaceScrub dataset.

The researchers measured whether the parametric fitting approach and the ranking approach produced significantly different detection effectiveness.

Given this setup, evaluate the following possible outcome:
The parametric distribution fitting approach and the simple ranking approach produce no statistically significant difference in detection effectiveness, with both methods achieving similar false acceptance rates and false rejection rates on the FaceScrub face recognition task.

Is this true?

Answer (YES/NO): YES